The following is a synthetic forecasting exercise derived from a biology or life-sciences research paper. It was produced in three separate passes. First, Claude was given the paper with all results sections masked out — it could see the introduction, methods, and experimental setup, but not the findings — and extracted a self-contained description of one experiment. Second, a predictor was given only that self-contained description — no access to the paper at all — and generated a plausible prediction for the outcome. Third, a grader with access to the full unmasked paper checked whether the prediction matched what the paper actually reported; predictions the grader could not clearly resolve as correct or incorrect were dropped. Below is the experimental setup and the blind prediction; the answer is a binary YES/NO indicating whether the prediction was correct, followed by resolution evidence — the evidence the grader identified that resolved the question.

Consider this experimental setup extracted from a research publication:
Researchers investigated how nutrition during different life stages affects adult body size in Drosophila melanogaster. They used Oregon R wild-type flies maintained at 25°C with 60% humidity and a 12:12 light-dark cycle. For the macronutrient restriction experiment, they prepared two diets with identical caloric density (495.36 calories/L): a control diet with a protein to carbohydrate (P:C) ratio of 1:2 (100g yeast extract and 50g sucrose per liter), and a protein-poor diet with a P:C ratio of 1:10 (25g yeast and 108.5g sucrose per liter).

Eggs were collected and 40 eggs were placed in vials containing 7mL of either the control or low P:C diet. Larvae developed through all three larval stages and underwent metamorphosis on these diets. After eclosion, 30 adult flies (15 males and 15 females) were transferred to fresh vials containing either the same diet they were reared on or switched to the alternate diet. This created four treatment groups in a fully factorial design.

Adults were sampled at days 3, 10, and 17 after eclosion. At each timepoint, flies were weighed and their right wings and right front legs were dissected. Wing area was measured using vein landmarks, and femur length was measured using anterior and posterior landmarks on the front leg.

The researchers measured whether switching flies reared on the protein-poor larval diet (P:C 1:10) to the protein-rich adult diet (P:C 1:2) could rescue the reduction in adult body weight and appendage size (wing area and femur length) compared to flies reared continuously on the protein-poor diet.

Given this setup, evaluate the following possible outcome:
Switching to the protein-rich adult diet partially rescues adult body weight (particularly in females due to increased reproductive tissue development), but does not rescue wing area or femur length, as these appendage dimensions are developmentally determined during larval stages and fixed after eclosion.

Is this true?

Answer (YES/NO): YES